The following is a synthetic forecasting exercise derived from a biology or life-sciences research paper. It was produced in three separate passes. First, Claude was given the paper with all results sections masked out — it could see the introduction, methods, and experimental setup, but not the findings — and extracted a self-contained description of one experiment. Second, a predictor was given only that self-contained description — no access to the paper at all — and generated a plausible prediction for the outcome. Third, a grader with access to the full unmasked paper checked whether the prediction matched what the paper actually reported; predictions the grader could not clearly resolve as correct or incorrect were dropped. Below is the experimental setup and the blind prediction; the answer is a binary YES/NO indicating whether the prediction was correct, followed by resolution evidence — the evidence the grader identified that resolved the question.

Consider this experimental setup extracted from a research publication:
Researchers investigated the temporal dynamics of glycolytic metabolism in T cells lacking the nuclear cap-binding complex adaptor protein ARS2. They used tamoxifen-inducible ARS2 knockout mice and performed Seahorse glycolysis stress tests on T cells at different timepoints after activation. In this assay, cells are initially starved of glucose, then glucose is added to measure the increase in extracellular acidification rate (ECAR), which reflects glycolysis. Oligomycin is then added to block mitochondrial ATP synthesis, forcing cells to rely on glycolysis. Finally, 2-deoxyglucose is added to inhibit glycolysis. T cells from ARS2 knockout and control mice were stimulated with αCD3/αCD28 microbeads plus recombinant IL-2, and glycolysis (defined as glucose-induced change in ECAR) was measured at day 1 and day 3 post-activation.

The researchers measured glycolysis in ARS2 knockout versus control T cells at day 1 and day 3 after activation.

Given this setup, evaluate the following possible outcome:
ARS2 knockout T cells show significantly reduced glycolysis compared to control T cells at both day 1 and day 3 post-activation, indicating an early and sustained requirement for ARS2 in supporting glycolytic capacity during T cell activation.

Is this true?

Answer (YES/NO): NO